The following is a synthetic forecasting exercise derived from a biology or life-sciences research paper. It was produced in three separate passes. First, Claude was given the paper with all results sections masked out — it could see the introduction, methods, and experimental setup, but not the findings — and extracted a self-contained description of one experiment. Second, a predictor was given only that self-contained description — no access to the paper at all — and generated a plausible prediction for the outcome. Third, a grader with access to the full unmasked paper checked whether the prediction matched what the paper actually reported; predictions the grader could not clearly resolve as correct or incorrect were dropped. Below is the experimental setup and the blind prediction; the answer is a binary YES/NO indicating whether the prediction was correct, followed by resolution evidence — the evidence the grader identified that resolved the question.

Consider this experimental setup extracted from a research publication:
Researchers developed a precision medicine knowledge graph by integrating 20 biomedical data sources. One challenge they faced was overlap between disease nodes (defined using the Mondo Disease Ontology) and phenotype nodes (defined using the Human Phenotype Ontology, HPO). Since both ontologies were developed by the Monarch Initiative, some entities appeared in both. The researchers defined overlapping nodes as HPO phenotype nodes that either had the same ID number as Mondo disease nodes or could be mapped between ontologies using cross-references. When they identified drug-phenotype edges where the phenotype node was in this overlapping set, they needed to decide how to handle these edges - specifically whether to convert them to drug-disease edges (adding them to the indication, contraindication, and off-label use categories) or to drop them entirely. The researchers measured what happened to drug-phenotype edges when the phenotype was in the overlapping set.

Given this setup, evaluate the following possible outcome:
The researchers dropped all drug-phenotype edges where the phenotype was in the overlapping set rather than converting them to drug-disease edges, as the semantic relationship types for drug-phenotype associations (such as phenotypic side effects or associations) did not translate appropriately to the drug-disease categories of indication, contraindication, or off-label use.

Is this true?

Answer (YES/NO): YES